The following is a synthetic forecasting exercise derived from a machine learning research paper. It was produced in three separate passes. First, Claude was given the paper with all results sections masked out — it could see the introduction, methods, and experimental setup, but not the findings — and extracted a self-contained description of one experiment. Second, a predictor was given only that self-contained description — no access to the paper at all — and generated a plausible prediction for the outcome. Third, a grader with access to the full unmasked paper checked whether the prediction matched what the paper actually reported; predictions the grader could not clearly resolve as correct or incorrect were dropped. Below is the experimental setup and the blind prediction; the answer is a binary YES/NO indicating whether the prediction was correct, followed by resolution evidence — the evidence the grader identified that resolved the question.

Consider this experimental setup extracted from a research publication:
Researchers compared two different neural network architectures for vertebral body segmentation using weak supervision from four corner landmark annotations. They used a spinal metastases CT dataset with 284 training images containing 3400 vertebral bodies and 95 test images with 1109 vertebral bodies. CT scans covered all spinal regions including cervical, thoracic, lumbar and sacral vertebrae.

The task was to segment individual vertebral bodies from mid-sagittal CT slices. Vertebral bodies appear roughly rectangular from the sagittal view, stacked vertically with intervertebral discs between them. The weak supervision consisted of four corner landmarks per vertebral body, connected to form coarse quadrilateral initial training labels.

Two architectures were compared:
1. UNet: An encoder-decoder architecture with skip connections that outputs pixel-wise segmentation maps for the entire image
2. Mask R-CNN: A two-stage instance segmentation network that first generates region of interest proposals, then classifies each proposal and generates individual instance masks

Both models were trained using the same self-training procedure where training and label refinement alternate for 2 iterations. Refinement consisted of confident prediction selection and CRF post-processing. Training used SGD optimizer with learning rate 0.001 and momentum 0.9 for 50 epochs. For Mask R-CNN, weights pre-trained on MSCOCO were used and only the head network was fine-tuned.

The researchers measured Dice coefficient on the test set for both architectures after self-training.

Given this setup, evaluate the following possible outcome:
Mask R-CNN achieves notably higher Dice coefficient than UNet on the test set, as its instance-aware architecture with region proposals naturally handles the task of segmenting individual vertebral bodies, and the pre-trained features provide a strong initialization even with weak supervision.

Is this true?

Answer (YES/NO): NO